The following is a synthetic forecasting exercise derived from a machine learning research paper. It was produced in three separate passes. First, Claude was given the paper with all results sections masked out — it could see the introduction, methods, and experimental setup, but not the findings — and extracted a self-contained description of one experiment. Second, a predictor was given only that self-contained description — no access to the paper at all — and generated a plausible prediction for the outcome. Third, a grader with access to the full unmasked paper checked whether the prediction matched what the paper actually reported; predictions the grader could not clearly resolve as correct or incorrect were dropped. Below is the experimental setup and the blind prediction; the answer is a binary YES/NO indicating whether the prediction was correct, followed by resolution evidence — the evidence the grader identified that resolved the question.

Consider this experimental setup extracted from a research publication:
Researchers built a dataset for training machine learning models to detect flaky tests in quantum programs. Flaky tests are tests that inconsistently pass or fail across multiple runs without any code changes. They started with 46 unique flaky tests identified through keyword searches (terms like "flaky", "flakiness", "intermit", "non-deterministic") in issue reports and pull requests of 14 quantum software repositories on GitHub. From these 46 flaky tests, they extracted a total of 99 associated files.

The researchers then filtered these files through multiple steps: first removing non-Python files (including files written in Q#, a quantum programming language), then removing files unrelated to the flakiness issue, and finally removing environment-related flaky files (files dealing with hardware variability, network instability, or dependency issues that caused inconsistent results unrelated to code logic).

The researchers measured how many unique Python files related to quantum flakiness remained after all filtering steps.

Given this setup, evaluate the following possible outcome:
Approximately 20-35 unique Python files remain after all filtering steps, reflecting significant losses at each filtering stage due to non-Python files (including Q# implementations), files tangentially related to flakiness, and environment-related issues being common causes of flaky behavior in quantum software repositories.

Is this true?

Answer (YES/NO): NO